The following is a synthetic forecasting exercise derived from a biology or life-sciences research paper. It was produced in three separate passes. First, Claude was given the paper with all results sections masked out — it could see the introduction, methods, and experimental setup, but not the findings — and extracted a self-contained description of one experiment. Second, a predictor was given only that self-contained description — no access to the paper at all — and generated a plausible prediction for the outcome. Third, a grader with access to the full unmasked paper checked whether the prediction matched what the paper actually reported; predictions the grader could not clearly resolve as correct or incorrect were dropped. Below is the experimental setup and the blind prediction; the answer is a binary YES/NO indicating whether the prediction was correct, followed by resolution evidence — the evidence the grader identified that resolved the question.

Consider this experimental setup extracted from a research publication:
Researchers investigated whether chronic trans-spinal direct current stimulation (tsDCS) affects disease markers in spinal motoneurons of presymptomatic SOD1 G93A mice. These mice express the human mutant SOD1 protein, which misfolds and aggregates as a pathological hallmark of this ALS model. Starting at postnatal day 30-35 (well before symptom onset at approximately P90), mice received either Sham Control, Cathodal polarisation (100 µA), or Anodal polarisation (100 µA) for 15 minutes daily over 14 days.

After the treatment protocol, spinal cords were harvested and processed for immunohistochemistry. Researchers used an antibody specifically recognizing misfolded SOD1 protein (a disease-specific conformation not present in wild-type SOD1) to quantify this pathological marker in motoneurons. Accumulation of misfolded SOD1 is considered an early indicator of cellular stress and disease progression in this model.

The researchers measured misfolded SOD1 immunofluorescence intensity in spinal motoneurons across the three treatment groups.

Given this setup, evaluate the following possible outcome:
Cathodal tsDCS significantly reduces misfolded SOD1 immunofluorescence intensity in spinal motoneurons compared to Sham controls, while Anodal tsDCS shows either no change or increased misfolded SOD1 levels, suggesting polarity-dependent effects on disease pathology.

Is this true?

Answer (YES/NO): NO